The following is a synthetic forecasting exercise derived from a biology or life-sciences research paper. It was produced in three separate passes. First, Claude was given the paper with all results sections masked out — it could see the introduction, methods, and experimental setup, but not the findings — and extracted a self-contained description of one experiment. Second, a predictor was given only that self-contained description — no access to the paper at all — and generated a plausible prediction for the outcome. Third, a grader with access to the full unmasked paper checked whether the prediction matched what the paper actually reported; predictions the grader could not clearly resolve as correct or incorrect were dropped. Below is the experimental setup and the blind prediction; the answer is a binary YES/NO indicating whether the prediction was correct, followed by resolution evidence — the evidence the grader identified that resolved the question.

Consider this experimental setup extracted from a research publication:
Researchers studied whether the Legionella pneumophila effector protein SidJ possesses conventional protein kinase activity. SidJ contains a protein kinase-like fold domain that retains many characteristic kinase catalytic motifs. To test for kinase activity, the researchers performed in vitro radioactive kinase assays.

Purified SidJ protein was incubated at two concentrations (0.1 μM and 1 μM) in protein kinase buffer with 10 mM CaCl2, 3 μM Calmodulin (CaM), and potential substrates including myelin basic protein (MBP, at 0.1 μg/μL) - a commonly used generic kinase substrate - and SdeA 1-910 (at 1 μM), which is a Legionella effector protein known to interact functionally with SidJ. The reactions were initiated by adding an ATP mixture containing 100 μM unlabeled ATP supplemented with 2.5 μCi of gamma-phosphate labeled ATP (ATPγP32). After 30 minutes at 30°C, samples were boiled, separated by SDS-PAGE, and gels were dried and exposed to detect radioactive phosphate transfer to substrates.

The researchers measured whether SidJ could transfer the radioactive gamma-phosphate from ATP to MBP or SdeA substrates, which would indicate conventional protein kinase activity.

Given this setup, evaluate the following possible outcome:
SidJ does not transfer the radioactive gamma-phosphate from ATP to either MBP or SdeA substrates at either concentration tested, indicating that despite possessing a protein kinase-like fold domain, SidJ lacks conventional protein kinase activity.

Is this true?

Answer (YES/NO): YES